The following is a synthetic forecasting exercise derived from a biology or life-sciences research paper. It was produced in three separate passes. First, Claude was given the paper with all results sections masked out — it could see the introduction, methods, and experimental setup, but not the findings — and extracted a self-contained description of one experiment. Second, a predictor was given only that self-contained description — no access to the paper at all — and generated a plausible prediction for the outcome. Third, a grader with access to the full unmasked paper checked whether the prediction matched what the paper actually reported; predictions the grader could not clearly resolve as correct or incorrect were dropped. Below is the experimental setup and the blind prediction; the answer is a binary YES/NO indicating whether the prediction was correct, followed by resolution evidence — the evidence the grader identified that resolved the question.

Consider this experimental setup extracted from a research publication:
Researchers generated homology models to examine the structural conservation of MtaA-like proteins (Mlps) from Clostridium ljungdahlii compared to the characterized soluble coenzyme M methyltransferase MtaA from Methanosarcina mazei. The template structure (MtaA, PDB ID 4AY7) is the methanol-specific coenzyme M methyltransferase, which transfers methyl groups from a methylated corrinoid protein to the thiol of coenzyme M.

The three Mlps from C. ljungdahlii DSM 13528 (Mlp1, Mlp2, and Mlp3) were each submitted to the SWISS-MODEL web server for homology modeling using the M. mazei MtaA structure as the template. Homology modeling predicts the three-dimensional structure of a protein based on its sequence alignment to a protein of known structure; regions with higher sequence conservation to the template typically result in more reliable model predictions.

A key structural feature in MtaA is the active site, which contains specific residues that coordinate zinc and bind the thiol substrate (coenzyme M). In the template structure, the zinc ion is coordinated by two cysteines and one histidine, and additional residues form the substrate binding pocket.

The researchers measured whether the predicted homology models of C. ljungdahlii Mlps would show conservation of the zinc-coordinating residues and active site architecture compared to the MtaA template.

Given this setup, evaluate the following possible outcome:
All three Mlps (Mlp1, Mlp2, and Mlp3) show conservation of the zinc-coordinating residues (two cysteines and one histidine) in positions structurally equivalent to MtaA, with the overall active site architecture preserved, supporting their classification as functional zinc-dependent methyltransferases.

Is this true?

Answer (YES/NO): YES